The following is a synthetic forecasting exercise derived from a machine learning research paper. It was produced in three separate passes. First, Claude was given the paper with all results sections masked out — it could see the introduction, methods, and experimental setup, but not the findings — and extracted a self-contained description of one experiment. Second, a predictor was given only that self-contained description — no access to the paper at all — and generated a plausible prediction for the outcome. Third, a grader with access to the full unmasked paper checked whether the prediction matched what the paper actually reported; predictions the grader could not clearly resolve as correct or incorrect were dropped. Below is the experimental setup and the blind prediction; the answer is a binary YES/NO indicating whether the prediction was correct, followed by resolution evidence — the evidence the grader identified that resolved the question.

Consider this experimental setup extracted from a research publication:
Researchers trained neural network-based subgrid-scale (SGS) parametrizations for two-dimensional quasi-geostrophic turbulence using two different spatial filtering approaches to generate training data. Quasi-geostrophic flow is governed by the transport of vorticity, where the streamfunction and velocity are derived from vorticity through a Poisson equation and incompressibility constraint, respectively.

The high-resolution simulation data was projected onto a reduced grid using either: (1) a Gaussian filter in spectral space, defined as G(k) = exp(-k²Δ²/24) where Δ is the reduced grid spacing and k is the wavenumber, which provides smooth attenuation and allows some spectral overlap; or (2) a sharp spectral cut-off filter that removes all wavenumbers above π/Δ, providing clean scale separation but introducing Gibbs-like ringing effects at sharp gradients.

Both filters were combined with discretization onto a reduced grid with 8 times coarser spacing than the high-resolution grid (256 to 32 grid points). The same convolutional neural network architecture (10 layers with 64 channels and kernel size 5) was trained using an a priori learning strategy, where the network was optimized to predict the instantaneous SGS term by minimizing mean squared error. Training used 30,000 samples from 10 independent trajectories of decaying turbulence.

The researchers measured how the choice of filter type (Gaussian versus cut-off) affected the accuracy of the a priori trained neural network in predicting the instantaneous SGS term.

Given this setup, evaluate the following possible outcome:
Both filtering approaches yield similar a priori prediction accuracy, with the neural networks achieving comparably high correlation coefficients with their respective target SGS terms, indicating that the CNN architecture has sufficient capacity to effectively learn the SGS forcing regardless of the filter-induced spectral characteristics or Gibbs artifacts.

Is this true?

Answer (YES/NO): NO